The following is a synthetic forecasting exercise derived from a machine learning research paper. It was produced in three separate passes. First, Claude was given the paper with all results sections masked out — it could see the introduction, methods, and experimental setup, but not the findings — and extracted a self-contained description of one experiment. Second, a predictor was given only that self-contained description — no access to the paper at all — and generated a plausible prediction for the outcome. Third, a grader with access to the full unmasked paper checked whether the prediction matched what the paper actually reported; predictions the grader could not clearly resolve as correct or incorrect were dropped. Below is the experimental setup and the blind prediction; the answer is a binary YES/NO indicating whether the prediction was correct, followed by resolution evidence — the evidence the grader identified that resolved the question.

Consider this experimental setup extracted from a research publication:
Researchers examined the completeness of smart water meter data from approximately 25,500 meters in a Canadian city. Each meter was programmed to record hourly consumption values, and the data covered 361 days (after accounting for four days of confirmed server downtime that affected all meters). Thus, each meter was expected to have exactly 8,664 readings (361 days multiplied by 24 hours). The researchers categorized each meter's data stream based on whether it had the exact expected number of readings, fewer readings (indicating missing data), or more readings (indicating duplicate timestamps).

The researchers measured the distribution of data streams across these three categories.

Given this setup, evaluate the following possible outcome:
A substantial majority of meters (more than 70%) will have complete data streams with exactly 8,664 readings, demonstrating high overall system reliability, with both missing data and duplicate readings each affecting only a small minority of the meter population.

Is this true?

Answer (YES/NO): NO